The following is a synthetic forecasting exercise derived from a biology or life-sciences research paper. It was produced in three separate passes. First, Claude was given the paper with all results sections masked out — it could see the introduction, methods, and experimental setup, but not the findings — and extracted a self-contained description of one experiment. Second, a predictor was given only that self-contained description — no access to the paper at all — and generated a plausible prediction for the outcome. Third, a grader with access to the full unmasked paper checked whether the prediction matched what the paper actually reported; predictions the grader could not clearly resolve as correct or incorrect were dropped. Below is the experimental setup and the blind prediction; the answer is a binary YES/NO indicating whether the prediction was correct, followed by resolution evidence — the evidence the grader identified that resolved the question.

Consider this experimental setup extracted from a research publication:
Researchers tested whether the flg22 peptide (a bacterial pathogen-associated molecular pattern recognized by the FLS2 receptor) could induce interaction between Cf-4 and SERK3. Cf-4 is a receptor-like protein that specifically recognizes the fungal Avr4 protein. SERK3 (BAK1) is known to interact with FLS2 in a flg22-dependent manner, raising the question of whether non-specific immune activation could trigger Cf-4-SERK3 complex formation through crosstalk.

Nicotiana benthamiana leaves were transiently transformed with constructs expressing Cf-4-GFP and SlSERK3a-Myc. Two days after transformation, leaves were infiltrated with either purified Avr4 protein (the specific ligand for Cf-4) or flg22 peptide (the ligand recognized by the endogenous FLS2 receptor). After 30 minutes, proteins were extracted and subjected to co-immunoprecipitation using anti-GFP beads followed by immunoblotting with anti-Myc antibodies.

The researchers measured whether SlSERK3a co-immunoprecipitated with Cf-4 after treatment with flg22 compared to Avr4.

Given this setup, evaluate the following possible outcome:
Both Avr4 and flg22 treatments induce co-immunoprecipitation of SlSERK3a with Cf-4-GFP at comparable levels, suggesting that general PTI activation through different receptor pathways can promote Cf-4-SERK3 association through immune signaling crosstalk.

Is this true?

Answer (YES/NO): NO